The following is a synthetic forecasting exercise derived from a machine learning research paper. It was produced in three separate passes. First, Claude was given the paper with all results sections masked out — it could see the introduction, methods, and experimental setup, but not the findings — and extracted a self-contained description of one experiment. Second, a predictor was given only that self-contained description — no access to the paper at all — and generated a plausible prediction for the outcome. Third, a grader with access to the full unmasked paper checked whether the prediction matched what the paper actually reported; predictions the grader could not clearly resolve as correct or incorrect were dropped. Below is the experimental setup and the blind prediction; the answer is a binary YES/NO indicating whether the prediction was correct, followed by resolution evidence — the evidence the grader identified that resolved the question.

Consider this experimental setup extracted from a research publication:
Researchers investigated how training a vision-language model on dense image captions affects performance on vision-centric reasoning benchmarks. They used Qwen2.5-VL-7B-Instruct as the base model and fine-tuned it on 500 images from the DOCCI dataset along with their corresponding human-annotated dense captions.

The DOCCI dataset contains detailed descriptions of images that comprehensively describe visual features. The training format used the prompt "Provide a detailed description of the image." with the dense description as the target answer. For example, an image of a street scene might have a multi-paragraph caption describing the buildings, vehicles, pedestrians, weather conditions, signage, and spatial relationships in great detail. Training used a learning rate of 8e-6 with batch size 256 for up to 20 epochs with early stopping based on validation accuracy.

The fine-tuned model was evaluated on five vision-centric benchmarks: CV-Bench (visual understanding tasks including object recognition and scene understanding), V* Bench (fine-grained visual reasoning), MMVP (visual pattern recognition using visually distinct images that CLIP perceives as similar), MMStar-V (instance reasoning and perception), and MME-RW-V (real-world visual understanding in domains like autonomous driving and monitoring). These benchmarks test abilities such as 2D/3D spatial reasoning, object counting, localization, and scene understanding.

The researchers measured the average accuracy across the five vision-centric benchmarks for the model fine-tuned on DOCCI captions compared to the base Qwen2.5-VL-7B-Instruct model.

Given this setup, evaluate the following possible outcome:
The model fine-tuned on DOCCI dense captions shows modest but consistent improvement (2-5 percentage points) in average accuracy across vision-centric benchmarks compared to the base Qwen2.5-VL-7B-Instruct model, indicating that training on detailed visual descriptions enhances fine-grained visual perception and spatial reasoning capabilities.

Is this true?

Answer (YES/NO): NO